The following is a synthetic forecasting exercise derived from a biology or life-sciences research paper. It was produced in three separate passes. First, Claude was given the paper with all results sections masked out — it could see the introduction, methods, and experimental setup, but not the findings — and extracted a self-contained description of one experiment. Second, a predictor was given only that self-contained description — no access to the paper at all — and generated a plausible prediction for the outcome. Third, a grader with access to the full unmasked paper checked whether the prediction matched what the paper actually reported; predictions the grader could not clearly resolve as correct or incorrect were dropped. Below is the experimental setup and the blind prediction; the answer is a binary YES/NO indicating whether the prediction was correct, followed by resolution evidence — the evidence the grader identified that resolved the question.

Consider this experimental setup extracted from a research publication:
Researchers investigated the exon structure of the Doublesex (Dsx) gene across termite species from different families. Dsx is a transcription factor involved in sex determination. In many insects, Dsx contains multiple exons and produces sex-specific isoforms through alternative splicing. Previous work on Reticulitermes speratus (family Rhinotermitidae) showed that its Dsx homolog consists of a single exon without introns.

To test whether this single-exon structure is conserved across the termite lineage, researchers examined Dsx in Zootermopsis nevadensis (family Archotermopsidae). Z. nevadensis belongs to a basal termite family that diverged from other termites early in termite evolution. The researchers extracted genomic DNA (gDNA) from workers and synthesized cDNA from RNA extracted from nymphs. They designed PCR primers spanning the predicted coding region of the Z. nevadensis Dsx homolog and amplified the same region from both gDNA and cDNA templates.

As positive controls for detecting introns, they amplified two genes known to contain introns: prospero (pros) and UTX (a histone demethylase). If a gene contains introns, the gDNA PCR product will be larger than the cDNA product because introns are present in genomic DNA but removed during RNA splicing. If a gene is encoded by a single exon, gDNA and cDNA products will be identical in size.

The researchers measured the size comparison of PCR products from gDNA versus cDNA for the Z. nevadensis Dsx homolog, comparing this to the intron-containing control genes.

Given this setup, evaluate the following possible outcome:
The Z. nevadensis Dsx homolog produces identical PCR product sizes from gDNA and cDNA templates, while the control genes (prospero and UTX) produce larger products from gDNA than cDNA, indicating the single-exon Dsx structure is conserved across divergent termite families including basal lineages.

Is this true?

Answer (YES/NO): NO